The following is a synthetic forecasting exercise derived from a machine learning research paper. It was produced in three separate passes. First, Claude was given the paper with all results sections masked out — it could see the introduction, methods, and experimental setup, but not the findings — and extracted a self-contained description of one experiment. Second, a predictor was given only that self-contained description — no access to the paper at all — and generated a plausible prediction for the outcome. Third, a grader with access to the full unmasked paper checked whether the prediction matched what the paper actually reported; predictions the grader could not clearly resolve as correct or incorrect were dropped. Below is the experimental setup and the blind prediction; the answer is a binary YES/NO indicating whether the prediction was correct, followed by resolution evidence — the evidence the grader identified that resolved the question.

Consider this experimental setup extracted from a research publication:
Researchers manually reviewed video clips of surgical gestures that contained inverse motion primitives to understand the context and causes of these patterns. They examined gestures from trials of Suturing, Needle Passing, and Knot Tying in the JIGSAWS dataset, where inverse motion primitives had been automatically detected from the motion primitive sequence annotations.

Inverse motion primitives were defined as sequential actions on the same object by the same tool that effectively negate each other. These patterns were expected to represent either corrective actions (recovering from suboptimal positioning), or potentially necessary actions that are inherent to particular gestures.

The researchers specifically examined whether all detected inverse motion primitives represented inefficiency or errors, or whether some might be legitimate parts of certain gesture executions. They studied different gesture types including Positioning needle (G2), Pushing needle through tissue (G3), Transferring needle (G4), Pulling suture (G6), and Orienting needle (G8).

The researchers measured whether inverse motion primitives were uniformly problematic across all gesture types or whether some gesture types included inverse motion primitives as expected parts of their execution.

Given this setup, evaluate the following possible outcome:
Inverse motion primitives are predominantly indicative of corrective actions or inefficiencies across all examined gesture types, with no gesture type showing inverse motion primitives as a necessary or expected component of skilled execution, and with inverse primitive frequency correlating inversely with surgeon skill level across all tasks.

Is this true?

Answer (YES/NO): NO